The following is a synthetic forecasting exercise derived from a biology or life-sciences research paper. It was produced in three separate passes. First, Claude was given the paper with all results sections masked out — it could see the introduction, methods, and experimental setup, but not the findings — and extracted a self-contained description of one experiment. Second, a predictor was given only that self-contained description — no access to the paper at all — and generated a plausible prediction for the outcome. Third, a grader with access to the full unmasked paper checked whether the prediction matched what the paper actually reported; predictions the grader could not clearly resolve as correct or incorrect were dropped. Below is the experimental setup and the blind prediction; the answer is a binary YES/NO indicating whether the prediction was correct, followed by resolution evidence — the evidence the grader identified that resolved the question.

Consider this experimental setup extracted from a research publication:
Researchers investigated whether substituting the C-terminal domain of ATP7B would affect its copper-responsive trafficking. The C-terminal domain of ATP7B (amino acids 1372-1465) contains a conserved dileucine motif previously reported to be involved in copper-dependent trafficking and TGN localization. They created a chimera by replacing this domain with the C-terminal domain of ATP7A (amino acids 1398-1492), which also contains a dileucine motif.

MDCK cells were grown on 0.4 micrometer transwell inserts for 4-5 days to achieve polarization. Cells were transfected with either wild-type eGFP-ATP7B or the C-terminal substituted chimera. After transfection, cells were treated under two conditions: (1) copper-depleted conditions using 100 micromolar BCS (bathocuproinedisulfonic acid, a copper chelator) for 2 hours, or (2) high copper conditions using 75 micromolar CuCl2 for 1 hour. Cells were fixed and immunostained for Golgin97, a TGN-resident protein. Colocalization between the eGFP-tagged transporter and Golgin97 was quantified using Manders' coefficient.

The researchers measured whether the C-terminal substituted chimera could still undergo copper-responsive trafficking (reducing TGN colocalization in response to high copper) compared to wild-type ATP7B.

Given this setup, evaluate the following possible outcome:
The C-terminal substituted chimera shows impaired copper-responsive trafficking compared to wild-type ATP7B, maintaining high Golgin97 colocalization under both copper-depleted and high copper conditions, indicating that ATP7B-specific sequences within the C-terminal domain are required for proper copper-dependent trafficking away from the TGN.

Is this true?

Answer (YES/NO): NO